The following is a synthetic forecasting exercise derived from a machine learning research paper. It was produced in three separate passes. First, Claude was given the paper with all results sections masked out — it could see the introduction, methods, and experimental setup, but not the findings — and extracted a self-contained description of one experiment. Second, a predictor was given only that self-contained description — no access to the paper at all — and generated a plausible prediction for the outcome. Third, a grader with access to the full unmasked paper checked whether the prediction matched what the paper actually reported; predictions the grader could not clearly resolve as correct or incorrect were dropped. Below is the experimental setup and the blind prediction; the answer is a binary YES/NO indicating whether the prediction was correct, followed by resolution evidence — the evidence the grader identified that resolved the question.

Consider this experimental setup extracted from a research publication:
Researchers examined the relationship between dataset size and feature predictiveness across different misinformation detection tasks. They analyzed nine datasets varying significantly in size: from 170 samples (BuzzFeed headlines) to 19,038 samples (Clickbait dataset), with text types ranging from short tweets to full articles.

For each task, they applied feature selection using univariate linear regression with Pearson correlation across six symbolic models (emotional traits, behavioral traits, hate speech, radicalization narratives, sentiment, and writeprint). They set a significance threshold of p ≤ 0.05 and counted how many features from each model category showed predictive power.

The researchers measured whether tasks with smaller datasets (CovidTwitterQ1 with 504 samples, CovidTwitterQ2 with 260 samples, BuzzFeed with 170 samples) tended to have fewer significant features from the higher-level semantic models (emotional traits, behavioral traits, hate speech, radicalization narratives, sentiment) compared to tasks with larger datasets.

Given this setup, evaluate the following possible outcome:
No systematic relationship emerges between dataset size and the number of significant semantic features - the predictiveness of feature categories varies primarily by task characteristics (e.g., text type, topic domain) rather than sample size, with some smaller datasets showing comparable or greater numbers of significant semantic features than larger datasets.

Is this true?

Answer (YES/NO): NO